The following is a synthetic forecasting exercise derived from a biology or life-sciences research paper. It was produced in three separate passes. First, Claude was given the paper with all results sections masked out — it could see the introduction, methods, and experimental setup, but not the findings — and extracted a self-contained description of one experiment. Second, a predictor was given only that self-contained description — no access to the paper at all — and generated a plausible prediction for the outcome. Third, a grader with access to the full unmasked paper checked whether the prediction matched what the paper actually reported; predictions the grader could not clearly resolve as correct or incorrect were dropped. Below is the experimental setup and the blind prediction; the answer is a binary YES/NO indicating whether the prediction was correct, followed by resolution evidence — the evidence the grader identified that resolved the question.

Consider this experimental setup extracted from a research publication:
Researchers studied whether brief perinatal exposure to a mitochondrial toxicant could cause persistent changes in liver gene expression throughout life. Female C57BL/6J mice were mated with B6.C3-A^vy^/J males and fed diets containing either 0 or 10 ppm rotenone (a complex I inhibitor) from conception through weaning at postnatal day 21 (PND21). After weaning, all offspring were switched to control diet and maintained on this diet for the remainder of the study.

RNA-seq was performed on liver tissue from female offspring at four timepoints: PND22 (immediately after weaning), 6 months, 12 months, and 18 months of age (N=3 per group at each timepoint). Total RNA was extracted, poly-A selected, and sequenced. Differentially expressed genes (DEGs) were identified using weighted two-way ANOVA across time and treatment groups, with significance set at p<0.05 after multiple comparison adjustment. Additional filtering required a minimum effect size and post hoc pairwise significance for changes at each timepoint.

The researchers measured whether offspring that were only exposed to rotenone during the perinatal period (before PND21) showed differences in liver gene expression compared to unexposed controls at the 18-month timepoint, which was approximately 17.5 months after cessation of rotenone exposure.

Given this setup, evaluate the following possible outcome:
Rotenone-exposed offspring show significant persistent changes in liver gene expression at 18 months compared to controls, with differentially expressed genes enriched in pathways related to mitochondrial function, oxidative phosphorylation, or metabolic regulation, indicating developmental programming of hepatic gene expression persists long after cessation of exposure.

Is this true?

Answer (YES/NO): YES